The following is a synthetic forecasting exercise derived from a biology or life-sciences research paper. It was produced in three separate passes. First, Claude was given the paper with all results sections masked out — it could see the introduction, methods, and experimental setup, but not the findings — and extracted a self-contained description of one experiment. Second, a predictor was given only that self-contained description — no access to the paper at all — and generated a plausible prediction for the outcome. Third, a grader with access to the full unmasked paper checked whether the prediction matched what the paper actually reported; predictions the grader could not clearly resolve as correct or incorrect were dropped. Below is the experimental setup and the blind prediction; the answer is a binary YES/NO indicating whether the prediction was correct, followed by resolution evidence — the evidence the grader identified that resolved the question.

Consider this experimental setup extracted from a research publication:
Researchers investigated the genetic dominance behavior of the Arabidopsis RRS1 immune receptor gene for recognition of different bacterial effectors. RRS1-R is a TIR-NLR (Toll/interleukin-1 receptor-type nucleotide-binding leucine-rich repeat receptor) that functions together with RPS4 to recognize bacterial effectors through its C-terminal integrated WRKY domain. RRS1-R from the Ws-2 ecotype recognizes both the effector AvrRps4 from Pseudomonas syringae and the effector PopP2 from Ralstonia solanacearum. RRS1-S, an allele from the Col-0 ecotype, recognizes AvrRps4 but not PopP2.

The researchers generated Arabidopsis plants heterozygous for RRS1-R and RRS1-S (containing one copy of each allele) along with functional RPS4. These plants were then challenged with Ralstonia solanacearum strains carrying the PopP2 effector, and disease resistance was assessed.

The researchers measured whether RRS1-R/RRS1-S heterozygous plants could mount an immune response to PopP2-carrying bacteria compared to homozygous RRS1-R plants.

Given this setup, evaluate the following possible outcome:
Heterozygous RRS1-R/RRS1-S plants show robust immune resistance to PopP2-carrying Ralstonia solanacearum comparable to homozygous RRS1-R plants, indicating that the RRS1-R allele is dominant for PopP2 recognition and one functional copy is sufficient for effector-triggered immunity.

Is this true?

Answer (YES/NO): NO